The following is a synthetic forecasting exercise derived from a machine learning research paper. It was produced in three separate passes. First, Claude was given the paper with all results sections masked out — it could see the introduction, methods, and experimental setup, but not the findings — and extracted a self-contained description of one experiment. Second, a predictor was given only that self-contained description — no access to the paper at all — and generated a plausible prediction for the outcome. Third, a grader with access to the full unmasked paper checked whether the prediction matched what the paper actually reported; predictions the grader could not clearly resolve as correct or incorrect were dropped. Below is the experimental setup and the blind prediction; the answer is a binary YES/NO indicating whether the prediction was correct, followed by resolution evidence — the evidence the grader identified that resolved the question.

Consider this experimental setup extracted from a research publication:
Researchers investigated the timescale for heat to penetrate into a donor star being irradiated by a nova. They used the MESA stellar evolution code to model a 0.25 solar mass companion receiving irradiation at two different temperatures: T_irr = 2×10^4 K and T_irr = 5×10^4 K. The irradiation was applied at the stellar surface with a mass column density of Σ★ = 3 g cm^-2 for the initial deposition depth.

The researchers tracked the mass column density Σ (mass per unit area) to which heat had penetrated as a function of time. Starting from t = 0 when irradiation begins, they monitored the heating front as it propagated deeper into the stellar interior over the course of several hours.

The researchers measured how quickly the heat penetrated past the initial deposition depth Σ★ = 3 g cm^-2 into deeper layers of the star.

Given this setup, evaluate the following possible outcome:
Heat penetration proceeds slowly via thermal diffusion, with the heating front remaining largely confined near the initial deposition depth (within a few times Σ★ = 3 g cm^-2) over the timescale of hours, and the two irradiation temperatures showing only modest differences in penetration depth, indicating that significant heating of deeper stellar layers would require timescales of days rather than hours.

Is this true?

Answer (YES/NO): NO